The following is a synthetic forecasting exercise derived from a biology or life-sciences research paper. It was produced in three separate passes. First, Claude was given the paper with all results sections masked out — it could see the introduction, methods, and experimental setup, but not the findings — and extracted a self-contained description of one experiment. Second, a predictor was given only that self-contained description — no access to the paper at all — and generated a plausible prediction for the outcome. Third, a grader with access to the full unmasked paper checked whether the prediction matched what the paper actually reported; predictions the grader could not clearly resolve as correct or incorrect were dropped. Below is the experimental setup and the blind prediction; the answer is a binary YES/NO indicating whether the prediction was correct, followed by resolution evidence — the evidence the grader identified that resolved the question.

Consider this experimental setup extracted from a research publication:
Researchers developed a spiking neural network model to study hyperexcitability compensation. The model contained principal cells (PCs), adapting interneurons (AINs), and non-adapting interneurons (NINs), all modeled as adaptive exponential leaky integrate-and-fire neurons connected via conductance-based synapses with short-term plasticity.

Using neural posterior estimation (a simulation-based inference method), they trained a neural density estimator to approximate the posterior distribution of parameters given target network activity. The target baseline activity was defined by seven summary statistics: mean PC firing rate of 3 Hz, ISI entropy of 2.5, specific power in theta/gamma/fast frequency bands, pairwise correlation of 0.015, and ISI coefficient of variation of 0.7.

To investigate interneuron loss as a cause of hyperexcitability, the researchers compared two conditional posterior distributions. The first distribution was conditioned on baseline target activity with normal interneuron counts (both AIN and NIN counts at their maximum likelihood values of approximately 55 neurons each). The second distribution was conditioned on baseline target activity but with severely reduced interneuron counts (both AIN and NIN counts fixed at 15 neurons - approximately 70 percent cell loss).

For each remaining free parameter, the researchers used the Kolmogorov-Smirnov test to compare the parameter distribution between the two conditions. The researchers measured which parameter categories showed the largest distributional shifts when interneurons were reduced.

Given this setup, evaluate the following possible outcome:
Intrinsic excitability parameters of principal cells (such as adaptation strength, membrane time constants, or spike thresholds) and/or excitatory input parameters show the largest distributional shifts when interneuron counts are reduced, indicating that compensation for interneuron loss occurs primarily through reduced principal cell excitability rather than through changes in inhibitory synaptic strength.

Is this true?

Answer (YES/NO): NO